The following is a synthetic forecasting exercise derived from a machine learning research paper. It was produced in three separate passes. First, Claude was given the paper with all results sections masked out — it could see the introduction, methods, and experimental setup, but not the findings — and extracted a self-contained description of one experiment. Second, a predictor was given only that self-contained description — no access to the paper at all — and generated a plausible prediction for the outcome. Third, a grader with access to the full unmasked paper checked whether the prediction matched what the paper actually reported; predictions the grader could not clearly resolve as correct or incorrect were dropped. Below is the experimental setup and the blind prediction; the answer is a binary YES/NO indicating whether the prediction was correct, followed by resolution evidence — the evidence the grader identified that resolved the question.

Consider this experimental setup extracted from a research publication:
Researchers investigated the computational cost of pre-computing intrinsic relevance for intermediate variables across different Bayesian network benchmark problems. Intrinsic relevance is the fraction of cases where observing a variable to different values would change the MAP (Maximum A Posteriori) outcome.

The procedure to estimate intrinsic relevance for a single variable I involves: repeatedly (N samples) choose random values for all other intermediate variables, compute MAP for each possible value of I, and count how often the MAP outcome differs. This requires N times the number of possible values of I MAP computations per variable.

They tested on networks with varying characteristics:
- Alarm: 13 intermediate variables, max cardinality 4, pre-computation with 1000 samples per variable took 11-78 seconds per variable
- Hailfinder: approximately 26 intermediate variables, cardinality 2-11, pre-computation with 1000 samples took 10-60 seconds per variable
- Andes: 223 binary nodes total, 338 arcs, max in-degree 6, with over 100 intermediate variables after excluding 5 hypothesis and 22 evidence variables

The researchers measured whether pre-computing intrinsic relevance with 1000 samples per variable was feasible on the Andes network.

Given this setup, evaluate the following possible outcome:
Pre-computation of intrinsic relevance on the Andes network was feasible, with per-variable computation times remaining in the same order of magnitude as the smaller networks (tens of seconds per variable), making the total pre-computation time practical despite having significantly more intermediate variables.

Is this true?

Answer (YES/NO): NO